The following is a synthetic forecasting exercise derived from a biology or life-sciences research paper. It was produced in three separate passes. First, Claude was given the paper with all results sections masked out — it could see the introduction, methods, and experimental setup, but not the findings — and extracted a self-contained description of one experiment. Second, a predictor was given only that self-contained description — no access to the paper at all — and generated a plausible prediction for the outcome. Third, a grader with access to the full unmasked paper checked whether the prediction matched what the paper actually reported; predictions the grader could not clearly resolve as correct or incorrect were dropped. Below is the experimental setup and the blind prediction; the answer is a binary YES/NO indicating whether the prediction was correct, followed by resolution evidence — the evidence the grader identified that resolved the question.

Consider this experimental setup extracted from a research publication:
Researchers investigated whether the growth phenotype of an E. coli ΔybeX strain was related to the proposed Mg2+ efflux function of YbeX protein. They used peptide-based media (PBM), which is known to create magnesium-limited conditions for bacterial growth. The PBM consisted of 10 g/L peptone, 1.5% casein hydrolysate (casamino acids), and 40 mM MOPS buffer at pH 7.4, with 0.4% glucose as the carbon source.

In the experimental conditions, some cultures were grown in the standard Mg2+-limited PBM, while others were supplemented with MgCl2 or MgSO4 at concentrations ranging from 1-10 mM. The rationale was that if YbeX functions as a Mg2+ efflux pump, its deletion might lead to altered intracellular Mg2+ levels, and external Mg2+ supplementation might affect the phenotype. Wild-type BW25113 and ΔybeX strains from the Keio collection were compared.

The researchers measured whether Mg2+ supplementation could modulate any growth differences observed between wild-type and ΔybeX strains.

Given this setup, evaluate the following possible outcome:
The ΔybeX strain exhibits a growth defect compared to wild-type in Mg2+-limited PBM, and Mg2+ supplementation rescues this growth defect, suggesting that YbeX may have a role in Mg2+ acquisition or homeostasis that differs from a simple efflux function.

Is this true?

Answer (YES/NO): YES